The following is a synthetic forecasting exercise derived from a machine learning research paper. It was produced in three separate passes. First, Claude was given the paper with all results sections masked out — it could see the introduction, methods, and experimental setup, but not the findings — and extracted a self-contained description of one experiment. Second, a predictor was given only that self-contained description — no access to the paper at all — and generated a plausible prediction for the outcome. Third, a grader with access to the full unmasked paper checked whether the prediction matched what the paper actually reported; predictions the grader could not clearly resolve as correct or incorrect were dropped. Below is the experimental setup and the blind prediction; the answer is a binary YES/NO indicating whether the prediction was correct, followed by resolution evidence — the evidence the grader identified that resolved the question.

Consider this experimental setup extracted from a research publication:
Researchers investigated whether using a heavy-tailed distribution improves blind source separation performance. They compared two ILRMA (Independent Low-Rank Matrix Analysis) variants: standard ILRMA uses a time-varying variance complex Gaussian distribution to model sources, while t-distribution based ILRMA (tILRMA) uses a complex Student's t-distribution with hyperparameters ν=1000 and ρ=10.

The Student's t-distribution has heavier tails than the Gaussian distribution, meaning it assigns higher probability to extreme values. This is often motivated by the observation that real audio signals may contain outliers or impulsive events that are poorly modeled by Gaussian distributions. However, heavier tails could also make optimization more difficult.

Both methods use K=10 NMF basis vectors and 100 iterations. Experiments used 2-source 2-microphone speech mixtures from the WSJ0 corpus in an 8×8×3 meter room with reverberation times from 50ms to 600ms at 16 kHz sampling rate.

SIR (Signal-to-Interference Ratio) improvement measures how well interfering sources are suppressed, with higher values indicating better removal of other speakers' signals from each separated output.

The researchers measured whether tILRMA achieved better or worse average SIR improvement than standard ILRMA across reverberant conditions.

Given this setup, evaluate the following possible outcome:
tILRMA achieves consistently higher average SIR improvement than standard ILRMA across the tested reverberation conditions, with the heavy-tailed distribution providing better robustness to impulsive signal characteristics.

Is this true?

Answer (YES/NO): NO